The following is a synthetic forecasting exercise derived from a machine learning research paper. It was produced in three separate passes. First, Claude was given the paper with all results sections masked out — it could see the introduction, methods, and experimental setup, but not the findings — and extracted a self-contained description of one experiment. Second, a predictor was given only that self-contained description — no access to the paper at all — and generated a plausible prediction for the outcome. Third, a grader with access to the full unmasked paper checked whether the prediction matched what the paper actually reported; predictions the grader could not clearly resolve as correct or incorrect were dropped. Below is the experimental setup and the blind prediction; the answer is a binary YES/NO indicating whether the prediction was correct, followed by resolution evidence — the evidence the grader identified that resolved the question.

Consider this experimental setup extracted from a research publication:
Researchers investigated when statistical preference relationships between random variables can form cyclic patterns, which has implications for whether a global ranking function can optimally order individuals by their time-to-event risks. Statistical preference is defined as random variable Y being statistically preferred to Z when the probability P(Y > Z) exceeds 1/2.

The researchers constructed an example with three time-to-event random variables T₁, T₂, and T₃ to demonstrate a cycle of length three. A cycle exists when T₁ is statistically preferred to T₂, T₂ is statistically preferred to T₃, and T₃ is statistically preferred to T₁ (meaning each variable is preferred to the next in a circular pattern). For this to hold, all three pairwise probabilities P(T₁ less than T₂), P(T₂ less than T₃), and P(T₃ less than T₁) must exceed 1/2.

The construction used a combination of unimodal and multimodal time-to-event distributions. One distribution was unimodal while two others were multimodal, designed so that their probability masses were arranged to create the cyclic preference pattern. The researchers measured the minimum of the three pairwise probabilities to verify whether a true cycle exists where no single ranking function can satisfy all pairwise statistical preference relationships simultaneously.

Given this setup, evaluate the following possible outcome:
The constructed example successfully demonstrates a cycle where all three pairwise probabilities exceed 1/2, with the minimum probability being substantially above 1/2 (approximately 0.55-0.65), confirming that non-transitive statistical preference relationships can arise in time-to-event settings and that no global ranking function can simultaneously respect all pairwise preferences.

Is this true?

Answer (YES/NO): NO